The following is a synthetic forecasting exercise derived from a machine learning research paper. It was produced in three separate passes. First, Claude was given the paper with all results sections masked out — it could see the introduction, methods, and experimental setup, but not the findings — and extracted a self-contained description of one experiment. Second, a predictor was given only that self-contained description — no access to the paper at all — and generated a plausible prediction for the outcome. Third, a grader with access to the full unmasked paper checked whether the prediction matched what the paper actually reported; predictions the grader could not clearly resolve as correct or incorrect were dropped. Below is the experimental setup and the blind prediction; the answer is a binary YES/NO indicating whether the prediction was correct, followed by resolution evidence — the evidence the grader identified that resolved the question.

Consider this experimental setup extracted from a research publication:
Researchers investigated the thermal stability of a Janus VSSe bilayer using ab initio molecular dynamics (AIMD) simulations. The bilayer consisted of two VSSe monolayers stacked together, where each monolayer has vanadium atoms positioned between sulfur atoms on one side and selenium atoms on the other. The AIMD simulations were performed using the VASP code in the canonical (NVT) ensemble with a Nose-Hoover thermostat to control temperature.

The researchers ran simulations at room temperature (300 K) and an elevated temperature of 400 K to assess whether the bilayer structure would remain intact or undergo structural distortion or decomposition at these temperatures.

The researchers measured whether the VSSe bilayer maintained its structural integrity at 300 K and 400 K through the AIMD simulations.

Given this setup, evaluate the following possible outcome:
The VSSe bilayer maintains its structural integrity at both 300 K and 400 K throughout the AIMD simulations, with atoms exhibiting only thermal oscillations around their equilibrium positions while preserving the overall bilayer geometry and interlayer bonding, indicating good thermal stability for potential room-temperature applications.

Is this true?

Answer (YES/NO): YES